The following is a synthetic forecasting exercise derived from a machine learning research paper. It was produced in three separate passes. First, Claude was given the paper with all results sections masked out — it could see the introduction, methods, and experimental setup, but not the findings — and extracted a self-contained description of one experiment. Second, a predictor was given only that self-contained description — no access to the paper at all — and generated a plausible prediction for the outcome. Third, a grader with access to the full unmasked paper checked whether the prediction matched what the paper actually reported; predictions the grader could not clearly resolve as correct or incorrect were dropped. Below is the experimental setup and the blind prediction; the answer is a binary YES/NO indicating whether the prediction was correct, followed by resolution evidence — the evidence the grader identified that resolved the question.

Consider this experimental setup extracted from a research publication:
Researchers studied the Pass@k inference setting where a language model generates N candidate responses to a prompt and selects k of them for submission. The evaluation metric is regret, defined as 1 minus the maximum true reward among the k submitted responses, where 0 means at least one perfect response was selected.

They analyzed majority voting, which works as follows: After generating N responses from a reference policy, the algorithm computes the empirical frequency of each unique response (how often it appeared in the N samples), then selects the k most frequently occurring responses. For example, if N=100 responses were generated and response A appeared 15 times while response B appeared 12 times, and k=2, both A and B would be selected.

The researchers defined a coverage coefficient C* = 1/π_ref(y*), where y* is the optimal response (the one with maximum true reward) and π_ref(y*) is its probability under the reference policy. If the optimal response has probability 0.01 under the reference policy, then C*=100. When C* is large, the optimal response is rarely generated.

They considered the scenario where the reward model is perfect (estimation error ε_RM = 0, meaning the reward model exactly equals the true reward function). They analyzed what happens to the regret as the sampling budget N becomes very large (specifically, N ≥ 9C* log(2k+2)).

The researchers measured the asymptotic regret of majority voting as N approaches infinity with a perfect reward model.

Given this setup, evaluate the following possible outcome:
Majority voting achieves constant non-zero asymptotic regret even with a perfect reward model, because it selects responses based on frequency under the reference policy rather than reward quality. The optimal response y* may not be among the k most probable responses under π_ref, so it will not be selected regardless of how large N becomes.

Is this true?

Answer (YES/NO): YES